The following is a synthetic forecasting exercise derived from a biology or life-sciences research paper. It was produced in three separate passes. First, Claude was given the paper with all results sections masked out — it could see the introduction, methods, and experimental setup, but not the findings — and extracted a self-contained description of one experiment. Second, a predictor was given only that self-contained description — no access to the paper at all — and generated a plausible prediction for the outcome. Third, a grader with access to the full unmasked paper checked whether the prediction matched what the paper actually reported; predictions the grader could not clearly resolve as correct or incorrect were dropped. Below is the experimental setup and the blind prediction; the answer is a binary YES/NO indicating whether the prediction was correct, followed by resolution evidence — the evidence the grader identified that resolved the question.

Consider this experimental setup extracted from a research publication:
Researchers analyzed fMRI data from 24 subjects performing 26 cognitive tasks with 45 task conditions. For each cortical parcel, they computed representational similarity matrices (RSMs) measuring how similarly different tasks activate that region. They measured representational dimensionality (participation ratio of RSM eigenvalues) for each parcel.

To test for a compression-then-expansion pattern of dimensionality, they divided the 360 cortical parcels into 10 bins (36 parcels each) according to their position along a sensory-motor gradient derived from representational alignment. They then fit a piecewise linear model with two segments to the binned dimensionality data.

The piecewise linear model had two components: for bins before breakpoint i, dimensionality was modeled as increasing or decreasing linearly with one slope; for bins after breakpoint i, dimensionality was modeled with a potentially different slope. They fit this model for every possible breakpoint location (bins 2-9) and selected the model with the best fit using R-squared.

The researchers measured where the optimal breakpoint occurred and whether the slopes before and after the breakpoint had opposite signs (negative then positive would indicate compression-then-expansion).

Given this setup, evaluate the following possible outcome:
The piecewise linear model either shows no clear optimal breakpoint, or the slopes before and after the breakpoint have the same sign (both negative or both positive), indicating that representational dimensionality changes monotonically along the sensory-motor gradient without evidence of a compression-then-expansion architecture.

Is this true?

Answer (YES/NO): NO